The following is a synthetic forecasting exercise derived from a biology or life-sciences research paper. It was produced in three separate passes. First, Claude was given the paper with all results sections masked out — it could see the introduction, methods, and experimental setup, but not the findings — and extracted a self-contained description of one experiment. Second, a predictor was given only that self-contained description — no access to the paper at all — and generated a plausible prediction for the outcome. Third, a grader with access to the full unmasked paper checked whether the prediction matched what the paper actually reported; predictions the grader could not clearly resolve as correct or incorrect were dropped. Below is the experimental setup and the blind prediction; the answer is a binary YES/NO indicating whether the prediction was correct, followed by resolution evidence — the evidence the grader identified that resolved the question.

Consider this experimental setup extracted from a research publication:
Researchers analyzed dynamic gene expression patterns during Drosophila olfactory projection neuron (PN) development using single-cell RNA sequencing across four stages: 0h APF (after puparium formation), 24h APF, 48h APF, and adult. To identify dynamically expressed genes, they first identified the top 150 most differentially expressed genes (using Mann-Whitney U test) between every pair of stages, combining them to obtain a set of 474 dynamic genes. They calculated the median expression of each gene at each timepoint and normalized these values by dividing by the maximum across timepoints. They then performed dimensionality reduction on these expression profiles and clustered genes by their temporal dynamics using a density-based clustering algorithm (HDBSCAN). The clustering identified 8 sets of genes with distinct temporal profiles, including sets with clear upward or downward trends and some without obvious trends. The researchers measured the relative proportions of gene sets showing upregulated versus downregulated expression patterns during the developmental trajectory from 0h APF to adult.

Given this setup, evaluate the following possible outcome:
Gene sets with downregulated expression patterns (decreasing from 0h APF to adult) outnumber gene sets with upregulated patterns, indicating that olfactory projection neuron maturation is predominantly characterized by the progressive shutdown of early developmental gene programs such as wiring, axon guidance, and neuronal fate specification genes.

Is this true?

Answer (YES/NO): YES